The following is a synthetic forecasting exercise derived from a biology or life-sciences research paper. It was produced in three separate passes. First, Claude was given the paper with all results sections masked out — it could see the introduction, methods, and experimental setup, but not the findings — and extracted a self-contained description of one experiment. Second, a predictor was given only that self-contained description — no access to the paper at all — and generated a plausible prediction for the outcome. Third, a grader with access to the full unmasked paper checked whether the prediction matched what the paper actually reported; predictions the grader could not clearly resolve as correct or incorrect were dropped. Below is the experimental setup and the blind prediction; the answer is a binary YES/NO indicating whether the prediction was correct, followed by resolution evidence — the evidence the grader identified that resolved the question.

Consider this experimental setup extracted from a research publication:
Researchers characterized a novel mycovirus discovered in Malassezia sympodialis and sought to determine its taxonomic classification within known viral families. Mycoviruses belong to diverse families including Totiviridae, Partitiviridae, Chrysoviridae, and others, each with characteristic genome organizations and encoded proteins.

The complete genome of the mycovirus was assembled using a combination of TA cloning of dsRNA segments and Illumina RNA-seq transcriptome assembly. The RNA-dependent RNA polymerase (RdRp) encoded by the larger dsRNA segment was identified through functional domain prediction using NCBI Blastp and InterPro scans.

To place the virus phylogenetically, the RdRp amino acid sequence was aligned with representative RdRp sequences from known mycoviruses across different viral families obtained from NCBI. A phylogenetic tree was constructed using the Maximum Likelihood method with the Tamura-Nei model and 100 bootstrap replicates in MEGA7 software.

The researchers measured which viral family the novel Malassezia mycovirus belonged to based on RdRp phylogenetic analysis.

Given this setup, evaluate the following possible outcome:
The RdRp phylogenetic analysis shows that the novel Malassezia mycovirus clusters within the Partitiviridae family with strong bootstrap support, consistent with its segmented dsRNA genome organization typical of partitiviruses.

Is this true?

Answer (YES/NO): NO